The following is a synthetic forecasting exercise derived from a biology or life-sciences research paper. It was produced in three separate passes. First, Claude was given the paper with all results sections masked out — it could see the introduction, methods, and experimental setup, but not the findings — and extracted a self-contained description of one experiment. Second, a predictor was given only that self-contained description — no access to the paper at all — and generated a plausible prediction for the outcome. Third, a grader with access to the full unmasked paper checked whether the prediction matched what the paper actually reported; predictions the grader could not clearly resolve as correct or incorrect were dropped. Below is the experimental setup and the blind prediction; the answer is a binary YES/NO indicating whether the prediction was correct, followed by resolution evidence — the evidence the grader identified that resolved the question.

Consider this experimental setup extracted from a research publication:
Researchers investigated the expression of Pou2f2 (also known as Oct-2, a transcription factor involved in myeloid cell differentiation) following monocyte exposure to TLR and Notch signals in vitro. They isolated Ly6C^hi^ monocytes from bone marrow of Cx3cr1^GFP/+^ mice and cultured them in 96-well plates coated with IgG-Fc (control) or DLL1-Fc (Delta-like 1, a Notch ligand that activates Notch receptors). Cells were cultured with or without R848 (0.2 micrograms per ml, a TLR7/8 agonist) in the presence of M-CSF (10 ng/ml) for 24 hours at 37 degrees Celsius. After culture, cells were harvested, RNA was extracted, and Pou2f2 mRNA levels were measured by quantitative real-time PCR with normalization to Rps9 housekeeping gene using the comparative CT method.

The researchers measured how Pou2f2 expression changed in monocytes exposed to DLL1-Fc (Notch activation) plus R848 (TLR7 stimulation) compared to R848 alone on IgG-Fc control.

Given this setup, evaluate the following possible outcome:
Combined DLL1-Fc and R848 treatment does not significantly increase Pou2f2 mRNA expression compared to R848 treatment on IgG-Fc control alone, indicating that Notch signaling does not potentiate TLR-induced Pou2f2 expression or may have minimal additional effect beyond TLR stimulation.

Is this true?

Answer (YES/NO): NO